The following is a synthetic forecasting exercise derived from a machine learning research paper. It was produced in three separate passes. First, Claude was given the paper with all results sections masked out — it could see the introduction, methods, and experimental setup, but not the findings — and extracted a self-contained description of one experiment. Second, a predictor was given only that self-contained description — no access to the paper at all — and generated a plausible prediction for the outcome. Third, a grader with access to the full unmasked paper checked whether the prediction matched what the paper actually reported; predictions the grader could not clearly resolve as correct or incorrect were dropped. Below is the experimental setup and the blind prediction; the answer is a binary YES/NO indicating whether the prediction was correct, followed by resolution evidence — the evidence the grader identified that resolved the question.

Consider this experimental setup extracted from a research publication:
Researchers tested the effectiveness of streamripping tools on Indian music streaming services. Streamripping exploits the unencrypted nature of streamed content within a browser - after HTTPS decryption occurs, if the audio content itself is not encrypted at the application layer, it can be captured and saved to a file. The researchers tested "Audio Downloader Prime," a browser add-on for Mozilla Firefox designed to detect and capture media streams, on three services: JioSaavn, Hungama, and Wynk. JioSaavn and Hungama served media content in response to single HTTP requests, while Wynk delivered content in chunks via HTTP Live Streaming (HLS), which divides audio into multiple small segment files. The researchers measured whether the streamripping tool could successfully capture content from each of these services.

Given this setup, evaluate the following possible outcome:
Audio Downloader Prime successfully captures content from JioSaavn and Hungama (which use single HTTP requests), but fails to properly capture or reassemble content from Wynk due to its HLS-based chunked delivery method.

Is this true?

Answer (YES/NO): NO